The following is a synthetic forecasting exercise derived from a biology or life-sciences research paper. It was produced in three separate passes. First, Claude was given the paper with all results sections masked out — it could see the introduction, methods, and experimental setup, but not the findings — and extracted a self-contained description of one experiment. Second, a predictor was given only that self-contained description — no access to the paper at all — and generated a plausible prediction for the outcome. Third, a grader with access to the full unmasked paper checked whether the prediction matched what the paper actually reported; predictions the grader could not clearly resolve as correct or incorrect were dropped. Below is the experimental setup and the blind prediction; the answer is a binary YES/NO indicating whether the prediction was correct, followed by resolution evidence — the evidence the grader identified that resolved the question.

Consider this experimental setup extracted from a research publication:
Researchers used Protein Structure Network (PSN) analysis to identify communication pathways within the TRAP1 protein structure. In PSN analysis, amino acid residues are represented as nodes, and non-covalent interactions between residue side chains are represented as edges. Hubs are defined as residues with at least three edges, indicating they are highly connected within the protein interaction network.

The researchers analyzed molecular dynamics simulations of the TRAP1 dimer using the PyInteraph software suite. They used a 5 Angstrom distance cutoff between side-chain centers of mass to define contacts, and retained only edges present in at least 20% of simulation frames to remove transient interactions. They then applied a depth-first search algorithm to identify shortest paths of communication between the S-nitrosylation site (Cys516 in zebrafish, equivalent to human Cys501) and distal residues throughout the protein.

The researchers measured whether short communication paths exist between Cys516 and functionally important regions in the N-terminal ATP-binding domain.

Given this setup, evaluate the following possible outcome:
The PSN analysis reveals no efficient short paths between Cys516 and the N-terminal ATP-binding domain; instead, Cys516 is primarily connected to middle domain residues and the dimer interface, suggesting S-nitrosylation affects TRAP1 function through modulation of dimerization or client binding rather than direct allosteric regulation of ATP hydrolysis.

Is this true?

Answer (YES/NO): NO